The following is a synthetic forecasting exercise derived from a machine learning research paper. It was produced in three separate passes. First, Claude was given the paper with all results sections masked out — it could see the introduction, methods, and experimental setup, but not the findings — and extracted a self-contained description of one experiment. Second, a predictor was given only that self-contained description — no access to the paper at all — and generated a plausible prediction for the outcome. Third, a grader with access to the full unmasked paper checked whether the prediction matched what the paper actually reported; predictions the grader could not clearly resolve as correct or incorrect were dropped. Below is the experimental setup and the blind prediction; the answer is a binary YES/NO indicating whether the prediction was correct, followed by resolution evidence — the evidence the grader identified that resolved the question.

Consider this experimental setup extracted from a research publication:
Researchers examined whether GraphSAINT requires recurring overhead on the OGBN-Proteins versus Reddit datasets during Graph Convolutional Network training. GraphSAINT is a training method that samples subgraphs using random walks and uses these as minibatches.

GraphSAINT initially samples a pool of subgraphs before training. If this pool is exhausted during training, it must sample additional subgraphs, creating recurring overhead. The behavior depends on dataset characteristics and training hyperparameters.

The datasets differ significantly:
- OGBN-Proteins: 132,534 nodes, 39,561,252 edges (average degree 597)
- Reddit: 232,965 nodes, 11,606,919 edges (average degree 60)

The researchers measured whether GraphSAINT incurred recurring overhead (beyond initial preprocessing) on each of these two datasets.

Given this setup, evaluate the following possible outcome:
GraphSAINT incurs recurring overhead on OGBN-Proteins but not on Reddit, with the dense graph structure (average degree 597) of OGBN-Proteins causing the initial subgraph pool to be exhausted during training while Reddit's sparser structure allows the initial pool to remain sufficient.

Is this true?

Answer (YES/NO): YES